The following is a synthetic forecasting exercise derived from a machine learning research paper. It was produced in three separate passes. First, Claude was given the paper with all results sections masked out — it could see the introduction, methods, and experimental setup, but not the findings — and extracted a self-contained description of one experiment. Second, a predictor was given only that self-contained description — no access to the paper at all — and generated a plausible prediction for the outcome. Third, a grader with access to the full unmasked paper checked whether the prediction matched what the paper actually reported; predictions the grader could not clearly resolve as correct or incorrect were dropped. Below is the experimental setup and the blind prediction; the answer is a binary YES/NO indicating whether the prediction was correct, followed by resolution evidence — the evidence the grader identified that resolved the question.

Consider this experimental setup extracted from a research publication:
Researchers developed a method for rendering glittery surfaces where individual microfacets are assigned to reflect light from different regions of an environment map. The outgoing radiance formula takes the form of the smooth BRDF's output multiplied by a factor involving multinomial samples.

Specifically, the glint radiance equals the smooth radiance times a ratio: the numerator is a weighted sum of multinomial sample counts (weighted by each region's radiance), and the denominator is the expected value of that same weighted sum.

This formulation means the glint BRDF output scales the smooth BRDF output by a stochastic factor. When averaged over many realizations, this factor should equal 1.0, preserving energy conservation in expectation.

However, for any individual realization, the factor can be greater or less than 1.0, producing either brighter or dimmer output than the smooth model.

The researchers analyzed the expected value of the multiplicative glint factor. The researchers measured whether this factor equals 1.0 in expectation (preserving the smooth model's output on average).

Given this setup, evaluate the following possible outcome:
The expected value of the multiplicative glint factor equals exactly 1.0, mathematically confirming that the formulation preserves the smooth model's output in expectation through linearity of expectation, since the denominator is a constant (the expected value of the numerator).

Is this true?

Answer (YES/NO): YES